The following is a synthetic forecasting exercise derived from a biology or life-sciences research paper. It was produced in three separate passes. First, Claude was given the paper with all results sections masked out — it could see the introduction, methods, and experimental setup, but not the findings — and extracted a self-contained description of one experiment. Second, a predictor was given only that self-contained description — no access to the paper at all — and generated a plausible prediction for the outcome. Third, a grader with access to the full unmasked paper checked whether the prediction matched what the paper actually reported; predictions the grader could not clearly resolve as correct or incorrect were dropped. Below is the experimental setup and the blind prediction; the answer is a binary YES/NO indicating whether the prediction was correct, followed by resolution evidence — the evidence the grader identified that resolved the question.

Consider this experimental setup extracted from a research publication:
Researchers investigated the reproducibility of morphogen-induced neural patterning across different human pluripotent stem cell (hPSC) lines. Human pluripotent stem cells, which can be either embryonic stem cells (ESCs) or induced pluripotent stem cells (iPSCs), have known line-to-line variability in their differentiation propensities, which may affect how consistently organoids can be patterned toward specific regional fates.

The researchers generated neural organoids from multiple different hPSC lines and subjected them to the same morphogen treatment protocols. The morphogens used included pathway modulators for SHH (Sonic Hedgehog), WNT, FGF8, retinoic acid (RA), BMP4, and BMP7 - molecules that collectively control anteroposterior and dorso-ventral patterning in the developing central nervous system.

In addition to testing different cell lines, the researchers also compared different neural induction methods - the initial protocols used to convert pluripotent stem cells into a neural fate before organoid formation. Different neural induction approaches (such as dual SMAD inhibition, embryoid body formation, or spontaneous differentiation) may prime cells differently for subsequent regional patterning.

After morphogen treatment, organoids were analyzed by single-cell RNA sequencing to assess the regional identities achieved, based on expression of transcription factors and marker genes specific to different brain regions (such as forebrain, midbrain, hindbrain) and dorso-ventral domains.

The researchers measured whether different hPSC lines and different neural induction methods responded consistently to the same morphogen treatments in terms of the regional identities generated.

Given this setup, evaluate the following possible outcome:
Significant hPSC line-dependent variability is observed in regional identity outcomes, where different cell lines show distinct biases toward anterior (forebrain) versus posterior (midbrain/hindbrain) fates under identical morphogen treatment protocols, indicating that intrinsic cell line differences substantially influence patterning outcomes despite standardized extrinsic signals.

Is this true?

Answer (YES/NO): NO